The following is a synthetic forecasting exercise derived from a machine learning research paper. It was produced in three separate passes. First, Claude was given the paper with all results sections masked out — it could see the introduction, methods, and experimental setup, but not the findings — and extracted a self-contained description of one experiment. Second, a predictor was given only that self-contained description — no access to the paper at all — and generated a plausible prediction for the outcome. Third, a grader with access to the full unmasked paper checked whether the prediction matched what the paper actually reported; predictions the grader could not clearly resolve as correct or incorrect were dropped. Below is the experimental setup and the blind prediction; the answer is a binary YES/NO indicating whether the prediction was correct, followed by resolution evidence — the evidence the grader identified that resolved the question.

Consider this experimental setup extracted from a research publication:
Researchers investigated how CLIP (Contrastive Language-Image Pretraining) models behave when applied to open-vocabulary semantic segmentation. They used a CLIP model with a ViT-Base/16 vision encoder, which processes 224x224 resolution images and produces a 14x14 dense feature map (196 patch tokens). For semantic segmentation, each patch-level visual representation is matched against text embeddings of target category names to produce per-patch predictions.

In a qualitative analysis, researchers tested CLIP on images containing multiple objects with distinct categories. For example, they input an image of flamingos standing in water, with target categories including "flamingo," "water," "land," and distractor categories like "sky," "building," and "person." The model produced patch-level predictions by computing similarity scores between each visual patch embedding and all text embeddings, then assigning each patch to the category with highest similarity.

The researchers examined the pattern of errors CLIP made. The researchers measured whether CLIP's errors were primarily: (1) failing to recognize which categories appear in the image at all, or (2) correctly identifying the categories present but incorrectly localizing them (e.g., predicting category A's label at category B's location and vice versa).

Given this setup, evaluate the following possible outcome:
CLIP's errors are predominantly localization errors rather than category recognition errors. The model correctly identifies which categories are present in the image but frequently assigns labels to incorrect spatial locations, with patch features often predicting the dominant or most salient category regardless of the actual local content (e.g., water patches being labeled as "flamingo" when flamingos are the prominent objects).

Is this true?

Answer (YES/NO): YES